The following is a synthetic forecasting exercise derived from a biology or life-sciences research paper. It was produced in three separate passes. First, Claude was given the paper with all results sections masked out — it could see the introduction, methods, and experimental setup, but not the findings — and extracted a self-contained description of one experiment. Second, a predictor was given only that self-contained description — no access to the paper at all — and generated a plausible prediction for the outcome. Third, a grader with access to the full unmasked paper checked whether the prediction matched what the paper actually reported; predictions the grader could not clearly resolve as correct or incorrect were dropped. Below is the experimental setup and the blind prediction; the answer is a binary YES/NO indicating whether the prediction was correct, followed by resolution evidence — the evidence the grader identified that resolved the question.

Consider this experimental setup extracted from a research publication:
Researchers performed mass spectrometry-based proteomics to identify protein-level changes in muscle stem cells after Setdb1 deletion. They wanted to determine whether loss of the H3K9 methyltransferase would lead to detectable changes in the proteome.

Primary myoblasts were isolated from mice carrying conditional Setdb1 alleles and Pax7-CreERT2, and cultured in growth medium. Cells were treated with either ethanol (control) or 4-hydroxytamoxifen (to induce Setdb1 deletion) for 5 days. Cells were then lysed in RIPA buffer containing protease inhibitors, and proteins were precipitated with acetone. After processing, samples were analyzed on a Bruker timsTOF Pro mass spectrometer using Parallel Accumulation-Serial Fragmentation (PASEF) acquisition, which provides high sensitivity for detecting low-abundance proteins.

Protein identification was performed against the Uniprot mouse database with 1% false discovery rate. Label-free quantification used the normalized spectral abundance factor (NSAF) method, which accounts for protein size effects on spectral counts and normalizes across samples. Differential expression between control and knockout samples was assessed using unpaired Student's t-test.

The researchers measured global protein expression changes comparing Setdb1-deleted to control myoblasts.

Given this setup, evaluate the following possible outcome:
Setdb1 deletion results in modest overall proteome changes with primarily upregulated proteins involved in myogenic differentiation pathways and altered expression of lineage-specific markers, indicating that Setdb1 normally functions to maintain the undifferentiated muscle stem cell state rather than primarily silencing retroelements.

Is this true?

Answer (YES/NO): NO